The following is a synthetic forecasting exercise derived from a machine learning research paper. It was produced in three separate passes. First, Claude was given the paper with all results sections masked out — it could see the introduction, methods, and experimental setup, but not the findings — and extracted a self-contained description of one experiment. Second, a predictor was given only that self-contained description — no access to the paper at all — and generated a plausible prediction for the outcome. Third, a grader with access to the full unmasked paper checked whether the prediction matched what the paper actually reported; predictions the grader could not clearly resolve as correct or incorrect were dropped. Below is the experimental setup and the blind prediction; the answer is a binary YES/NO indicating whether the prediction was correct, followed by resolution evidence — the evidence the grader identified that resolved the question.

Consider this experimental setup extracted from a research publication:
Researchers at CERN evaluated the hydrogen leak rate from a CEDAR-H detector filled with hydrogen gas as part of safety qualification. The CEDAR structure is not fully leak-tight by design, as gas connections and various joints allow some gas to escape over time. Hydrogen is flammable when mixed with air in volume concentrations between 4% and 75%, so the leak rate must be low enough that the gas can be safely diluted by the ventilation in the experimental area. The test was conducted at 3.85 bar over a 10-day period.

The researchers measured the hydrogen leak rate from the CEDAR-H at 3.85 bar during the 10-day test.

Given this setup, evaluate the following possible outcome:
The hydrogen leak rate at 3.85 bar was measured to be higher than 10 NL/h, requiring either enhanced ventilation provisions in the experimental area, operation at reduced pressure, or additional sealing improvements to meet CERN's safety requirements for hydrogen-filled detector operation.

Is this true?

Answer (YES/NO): NO